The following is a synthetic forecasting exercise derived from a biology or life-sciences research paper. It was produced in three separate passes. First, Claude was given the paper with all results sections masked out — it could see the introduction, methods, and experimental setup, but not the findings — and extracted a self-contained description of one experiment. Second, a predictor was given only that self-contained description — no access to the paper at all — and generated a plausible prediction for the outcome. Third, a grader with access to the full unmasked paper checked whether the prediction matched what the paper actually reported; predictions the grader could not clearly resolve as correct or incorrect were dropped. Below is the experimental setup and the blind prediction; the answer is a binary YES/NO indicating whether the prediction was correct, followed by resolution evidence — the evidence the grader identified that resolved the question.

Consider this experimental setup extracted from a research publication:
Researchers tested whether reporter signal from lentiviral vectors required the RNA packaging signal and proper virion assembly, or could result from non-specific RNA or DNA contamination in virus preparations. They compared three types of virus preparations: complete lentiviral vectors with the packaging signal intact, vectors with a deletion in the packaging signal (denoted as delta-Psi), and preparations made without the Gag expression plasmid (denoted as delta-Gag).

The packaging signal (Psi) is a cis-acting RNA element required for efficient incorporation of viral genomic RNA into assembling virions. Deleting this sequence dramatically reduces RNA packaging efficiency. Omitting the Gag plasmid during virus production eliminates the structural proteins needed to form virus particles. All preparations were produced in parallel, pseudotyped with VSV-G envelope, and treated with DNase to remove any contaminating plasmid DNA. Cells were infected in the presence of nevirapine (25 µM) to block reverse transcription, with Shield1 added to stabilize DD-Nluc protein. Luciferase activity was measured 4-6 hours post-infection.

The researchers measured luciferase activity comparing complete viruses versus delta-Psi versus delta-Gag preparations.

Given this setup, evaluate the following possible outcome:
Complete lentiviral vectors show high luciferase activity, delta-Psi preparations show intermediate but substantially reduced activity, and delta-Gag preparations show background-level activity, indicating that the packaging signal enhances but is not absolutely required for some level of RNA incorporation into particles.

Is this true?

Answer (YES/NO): YES